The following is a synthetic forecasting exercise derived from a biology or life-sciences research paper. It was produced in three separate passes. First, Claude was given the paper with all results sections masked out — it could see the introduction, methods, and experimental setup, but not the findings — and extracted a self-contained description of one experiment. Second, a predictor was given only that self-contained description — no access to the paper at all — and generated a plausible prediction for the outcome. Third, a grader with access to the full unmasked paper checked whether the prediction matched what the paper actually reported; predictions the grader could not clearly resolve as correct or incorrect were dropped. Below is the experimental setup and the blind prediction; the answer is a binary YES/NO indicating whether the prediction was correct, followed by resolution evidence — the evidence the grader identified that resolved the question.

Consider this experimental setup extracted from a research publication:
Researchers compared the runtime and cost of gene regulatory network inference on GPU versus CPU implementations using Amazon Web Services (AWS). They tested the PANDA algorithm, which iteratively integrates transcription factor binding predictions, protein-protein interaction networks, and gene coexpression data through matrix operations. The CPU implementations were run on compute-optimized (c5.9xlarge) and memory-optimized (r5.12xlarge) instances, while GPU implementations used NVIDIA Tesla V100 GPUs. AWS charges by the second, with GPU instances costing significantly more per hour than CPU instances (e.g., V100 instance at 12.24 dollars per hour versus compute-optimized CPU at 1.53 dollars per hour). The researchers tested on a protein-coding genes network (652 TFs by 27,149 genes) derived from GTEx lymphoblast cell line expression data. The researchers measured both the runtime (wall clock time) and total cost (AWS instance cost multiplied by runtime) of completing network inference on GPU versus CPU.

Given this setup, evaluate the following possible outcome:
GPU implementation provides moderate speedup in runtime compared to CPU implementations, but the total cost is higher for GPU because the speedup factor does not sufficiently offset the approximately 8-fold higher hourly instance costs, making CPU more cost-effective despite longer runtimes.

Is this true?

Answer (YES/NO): NO